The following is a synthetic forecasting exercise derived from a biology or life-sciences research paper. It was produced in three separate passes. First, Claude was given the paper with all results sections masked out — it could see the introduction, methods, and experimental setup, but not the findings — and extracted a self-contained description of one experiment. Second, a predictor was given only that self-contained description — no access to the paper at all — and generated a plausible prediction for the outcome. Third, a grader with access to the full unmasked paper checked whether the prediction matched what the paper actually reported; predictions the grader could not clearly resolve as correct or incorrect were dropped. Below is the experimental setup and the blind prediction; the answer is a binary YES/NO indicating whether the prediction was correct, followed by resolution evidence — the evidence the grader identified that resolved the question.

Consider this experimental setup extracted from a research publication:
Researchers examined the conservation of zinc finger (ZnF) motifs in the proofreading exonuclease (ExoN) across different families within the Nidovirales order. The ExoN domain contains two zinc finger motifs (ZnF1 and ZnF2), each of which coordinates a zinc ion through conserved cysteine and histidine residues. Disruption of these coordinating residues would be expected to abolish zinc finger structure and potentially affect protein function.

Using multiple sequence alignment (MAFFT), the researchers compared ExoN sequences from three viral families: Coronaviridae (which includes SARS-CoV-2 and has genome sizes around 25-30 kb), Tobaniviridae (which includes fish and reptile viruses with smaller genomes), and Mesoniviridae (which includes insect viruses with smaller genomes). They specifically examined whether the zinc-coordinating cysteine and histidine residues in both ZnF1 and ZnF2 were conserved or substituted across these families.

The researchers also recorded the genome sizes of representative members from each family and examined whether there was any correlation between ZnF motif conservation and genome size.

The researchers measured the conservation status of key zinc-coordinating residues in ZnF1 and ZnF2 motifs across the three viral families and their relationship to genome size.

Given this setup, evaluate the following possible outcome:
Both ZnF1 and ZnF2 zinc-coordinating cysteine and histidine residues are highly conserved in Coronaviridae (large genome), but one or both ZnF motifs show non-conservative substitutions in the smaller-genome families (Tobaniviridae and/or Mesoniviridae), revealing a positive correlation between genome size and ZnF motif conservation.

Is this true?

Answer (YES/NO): YES